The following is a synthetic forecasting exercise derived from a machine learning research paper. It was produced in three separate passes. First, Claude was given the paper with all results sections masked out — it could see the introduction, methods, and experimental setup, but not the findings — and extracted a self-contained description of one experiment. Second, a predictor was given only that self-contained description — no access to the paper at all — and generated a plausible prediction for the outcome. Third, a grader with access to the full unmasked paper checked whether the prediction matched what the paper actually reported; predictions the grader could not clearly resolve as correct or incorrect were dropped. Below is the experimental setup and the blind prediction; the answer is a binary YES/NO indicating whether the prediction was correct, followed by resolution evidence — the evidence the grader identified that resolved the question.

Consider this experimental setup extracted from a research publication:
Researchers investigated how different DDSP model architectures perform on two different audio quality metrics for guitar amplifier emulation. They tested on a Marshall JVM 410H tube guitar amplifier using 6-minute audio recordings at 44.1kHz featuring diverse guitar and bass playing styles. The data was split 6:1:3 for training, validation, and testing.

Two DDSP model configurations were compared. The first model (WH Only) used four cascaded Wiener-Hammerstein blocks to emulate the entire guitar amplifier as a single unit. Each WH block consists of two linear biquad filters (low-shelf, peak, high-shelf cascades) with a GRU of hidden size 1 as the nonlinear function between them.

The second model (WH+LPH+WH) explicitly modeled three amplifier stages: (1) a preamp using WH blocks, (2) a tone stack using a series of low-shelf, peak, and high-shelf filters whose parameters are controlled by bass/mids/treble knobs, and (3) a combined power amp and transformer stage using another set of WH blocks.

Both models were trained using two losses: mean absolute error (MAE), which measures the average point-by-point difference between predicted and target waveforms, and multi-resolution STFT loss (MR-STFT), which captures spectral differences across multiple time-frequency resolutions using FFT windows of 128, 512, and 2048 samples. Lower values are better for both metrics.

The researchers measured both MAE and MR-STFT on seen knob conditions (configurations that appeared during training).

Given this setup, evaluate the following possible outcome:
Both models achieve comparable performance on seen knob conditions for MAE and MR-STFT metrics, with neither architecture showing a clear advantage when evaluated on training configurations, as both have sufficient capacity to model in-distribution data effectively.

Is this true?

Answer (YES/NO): NO